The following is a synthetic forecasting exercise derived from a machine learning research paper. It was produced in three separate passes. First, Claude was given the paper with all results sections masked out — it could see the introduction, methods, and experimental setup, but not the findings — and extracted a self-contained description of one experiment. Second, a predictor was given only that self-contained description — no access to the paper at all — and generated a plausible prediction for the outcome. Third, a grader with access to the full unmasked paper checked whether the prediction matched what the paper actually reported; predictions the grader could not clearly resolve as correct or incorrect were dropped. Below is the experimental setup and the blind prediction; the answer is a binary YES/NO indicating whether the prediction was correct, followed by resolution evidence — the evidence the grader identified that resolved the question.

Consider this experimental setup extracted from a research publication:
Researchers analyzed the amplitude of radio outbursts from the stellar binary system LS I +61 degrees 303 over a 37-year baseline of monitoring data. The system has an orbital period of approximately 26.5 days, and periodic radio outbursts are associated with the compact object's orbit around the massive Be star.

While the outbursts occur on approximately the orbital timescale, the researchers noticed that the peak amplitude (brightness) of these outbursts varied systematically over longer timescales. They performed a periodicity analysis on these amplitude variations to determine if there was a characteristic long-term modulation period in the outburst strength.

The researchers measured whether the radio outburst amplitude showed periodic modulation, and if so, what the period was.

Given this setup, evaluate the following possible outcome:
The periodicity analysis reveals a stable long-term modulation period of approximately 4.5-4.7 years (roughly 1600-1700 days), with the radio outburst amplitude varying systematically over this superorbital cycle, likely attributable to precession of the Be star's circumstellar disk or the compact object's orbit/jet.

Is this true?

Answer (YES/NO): YES